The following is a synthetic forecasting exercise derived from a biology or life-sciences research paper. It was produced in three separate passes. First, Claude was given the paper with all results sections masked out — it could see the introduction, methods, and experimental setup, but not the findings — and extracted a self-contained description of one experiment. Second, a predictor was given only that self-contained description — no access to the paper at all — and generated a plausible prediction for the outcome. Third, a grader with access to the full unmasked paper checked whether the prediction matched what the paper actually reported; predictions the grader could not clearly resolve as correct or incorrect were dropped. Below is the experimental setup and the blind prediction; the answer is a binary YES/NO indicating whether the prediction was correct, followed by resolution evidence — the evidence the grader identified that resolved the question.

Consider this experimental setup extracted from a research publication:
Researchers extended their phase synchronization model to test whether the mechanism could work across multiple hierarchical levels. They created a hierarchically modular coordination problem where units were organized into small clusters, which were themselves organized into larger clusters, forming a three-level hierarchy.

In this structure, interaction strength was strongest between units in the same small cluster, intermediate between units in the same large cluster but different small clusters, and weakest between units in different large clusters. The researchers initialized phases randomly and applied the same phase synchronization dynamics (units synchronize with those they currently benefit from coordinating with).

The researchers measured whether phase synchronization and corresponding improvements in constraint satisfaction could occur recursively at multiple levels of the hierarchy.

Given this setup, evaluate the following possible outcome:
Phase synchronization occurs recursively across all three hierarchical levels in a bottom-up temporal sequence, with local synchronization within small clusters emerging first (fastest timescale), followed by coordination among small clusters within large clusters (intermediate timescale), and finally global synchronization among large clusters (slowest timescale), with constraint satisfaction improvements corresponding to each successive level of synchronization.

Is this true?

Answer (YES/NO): YES